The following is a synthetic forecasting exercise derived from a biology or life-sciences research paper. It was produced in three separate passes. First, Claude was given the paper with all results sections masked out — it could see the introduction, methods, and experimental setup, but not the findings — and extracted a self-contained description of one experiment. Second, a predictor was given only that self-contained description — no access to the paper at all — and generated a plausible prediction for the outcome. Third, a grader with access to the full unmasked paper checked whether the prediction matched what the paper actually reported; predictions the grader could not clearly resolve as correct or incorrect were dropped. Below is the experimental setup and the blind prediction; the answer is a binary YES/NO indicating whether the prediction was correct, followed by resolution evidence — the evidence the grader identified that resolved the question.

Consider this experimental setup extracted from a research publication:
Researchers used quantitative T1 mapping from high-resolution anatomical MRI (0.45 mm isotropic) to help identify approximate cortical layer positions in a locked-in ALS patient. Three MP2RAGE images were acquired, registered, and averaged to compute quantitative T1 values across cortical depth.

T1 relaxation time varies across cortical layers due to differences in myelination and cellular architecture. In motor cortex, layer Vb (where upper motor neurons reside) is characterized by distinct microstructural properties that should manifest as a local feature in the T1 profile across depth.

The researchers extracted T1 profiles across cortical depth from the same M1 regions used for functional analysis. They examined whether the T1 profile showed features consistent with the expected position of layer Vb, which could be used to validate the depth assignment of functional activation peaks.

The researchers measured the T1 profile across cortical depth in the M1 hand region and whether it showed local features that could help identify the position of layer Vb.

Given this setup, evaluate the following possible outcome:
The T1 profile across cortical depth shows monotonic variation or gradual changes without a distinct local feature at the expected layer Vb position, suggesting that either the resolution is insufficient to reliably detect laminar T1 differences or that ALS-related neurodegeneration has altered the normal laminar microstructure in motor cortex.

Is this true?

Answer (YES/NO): NO